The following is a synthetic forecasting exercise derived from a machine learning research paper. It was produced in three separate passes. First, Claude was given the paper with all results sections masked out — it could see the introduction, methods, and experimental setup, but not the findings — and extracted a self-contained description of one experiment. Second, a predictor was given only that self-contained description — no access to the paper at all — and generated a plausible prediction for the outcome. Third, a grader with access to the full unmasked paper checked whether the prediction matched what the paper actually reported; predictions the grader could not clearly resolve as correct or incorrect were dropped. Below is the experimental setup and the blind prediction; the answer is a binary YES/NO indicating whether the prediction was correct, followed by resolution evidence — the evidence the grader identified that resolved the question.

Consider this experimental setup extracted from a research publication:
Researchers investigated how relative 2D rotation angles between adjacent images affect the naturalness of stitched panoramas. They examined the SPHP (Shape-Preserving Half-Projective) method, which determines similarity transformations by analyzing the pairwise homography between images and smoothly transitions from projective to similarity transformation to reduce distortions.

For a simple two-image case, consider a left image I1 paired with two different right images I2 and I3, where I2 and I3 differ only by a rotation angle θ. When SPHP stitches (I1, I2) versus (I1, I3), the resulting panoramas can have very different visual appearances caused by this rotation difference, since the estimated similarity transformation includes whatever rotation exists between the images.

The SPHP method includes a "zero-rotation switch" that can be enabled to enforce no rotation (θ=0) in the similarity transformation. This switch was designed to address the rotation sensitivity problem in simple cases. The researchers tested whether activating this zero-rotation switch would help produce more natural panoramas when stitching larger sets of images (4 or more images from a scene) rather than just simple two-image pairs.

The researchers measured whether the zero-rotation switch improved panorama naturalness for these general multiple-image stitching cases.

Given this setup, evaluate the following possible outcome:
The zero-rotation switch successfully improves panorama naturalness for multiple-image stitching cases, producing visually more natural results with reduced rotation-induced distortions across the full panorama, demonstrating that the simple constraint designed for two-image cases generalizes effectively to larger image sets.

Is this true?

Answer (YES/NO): NO